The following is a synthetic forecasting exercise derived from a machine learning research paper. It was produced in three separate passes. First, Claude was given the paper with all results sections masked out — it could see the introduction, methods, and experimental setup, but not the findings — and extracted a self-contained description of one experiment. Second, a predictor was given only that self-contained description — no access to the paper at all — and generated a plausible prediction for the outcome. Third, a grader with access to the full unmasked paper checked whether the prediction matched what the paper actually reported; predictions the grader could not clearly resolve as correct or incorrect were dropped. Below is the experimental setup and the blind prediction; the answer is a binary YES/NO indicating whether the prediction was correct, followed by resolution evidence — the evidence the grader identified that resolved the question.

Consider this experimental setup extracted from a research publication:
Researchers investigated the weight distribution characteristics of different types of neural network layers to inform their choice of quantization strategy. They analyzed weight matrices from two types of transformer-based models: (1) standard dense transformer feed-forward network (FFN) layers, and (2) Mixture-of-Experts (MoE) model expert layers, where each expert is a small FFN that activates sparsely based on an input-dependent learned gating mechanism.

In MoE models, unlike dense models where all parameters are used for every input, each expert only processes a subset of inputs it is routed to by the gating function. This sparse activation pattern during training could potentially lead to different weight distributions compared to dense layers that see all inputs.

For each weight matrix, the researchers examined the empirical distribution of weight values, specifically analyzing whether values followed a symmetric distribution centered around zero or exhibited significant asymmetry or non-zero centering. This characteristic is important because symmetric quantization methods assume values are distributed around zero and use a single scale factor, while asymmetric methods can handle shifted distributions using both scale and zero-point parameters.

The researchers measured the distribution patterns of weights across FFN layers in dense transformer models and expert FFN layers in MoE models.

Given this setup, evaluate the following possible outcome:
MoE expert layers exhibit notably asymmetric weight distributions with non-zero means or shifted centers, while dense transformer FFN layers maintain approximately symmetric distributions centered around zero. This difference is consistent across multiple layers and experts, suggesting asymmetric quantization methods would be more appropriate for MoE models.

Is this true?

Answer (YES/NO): NO